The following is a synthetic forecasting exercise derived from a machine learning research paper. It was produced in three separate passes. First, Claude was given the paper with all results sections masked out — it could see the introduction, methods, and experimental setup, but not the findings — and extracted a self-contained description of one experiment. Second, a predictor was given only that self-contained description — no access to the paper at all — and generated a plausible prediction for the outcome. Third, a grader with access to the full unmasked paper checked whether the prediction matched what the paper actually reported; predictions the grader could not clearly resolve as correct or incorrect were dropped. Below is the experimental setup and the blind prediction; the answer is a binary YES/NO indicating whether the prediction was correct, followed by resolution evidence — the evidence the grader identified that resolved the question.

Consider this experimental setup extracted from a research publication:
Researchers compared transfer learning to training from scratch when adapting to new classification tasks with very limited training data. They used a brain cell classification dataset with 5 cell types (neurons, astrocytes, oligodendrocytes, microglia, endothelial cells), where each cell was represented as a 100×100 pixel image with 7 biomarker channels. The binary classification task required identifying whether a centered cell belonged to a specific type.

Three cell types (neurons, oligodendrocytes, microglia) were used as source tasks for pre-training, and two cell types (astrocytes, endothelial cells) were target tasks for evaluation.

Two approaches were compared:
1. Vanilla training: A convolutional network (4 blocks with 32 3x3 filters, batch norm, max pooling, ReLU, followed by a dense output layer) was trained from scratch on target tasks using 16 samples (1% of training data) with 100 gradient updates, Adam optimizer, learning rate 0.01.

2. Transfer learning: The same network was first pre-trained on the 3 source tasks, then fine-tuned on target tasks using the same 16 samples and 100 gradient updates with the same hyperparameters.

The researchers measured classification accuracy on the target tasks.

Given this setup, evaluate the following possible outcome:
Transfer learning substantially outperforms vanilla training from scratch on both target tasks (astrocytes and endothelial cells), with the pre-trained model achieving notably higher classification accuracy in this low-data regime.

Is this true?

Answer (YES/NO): NO